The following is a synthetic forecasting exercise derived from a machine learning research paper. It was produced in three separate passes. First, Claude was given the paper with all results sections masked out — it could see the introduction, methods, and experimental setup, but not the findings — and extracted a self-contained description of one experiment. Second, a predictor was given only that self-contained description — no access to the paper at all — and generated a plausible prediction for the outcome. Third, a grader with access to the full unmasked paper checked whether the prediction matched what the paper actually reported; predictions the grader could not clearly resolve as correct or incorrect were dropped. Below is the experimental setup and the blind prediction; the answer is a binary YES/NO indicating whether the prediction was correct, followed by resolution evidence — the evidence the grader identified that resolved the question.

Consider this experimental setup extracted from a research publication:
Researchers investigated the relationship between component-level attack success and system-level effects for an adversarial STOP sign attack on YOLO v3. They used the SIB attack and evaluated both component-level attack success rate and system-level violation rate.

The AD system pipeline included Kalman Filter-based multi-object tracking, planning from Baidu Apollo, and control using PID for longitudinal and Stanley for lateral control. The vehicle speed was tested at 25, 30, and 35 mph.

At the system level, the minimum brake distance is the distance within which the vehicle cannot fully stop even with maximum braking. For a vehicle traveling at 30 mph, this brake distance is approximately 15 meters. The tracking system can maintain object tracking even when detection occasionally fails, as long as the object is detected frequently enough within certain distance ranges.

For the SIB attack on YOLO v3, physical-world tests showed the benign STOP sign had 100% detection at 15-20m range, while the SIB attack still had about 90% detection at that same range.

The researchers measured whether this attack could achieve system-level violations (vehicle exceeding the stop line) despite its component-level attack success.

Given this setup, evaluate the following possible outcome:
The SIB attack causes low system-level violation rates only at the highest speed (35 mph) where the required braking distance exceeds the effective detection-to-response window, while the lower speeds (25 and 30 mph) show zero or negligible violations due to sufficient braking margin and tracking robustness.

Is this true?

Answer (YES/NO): NO